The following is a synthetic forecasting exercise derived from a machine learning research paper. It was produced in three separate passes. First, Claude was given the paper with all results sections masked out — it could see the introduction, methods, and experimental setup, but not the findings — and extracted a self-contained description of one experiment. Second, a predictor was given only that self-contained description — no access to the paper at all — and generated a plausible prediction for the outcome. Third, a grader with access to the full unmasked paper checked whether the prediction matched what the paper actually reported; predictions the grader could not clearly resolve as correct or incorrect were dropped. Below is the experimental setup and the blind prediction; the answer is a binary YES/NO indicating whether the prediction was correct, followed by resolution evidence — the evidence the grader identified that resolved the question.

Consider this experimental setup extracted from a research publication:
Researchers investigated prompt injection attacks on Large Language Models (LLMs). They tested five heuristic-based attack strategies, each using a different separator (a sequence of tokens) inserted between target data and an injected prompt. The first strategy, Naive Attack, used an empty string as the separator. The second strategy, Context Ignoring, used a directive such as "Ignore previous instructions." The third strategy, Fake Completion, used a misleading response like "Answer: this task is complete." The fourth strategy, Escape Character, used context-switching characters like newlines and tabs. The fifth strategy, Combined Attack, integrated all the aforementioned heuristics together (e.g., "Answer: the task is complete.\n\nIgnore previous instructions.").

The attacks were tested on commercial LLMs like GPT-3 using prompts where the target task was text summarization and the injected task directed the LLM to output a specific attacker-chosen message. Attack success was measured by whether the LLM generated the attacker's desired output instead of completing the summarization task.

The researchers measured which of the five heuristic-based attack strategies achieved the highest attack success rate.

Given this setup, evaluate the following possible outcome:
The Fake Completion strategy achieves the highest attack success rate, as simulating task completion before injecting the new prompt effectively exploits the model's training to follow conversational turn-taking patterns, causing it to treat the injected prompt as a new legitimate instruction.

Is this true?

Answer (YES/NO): NO